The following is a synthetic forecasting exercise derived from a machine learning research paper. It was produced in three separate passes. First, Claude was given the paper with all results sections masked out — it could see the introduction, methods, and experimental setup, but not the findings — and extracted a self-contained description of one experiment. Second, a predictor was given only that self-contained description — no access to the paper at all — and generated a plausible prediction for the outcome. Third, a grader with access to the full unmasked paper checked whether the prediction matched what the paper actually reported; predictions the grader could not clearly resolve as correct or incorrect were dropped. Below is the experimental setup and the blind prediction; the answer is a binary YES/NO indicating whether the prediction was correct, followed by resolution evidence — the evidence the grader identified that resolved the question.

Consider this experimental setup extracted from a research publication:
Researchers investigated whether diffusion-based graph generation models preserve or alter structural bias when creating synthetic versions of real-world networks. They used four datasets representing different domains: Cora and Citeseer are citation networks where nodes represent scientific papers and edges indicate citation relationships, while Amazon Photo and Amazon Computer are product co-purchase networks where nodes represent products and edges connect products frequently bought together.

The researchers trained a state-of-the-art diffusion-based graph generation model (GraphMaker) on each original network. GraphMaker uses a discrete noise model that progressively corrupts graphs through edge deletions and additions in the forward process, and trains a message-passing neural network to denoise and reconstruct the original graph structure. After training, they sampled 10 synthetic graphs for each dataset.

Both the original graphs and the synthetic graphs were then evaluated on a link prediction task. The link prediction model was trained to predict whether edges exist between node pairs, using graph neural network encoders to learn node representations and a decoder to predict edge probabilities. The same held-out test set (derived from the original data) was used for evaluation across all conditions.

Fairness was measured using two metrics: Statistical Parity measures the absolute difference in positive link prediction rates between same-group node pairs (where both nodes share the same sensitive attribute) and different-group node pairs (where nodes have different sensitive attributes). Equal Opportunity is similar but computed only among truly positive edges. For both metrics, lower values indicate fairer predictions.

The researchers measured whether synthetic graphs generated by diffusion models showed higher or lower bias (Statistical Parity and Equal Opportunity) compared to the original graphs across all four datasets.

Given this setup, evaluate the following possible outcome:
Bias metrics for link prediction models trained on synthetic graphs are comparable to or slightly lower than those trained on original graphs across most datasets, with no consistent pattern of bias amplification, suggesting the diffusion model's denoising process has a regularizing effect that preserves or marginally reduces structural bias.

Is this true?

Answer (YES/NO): NO